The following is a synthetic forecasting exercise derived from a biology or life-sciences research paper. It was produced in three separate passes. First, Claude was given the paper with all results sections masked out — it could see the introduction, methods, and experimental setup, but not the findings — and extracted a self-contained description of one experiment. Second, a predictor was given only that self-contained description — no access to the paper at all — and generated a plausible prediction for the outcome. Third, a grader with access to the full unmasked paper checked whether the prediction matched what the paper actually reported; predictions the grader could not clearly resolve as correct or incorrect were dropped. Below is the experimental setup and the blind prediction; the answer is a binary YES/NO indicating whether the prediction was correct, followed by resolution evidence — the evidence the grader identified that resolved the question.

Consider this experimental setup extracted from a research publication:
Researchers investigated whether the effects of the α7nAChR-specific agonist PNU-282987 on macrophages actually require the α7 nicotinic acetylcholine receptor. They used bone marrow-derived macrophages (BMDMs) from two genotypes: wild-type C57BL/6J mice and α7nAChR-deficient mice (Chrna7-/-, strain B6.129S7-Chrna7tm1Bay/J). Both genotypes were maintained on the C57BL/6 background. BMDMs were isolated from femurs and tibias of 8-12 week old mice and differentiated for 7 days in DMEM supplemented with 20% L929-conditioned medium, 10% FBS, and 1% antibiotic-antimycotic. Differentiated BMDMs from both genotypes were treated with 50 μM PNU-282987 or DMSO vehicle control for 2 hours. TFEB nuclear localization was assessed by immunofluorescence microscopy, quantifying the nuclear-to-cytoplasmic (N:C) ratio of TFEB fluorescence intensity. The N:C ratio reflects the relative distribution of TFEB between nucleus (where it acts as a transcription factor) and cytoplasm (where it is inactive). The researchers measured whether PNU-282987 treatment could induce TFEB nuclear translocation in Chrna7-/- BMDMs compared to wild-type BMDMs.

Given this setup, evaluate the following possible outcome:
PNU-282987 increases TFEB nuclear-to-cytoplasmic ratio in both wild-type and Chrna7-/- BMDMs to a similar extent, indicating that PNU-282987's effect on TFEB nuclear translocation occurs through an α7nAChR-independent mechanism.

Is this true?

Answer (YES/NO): NO